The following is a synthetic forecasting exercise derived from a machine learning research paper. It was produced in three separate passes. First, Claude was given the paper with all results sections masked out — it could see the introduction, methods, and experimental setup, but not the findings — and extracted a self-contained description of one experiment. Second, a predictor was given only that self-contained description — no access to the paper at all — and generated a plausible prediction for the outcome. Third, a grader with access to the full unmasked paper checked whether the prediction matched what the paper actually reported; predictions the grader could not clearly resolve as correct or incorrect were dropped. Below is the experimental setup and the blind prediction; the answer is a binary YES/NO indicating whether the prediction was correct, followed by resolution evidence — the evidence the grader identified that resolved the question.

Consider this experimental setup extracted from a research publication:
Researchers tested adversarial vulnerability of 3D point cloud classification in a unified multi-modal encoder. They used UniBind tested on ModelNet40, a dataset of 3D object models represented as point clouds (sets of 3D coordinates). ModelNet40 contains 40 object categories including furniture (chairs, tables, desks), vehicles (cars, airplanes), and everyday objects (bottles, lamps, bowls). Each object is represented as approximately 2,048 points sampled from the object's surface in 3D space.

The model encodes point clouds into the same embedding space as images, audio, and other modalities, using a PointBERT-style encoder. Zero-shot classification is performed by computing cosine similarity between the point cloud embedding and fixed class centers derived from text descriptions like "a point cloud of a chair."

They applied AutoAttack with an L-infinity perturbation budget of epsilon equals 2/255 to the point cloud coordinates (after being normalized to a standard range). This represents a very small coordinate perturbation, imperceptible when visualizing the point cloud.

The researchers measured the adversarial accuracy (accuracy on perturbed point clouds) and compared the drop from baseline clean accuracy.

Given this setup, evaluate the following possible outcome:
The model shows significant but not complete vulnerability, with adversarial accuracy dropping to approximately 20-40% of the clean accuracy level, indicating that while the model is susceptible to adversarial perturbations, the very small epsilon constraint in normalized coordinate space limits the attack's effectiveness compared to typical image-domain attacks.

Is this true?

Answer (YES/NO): NO